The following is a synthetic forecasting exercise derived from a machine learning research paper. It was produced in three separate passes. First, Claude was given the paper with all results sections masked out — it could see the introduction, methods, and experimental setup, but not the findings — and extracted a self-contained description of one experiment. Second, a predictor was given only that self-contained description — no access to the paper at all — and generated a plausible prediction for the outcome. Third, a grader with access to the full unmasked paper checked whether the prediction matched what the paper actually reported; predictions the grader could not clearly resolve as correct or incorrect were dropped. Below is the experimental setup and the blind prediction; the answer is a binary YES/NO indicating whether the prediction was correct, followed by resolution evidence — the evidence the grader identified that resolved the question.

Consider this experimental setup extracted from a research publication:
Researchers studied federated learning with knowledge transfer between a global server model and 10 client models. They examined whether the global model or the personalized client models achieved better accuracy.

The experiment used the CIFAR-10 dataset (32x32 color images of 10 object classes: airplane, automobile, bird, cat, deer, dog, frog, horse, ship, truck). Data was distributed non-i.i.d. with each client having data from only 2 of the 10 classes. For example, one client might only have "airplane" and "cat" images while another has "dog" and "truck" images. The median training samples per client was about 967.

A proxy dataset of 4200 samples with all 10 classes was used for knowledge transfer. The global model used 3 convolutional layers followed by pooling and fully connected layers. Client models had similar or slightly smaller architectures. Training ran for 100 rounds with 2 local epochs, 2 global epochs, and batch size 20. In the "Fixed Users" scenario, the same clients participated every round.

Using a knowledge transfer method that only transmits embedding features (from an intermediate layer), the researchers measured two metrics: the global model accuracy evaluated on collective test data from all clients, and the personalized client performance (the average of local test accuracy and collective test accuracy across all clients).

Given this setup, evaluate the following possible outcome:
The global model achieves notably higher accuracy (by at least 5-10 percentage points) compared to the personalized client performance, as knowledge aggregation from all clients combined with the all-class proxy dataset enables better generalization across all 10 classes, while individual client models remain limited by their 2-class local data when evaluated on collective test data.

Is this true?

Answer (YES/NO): NO